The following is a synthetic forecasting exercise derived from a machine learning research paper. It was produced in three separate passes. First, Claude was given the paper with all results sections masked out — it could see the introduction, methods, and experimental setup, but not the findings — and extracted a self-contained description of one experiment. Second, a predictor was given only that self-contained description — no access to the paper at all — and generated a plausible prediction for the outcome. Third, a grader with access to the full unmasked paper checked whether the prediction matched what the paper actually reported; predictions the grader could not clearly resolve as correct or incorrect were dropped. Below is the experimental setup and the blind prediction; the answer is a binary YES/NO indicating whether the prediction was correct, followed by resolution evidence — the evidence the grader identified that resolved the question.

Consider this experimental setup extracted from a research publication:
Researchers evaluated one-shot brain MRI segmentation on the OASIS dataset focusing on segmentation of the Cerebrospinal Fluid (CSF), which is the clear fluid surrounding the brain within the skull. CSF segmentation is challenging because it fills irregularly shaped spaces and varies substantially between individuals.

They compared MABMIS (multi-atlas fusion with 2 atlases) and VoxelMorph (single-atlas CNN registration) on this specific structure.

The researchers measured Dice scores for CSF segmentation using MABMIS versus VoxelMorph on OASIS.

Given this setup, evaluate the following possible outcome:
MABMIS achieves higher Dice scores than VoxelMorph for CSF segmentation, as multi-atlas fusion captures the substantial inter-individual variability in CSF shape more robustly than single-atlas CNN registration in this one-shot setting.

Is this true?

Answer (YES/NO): NO